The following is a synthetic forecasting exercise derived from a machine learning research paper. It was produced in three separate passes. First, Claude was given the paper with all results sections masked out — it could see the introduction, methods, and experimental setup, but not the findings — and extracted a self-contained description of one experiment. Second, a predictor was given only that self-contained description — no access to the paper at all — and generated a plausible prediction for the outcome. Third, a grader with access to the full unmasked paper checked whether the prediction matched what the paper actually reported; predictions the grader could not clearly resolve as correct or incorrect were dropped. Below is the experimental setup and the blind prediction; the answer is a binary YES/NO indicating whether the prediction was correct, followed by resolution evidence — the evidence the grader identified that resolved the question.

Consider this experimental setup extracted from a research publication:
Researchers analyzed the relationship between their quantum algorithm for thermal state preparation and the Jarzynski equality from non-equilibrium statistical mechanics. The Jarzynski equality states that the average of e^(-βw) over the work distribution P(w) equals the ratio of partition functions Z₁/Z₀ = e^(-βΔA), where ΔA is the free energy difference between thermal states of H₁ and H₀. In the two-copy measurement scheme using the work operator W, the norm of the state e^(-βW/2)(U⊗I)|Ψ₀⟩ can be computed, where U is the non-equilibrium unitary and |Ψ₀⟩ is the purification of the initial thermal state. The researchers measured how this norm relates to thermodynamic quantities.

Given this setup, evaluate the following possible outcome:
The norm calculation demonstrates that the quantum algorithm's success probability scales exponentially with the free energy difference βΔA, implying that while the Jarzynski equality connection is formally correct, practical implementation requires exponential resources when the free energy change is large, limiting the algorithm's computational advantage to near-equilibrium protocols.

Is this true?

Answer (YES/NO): NO